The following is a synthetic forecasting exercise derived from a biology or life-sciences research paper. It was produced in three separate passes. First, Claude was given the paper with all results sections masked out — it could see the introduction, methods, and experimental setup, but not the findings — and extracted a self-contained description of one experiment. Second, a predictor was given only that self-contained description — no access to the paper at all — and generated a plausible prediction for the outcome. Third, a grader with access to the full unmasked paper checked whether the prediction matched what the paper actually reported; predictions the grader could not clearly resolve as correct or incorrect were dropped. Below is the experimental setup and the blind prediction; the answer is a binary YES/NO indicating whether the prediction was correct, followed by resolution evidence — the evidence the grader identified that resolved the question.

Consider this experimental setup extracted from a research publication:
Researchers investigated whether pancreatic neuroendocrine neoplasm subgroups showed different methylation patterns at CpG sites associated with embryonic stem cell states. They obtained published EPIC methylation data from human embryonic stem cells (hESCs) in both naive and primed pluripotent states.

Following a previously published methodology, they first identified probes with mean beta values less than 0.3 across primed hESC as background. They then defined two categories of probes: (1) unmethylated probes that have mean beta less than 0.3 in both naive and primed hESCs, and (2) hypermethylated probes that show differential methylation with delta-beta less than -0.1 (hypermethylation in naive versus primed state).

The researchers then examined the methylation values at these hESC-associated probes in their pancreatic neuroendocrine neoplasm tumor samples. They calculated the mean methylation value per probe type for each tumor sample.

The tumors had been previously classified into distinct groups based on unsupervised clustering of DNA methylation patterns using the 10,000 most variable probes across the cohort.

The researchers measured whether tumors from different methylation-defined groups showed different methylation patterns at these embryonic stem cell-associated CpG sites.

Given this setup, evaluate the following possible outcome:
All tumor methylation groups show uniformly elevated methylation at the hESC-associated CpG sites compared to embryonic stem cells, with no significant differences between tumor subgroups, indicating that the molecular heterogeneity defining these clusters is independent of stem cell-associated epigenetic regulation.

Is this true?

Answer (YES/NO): NO